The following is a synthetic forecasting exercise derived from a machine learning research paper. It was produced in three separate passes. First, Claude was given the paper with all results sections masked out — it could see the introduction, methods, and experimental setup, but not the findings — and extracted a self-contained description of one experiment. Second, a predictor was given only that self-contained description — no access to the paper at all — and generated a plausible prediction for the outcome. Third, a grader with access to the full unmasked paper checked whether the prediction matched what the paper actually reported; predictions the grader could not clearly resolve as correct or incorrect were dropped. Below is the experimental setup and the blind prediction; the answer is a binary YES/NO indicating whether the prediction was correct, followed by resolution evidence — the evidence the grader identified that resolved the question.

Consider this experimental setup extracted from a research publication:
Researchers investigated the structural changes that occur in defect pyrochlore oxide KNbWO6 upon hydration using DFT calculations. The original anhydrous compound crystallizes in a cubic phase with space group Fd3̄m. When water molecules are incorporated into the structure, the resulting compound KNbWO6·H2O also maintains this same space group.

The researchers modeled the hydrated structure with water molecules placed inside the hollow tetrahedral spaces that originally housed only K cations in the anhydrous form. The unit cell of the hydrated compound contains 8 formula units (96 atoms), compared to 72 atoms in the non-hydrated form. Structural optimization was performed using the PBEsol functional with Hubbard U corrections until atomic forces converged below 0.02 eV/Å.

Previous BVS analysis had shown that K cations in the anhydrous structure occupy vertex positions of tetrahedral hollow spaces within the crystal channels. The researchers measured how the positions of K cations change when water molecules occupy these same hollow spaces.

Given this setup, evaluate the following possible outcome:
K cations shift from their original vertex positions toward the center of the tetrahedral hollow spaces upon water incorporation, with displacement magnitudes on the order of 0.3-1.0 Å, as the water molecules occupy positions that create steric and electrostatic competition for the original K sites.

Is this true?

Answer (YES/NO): NO